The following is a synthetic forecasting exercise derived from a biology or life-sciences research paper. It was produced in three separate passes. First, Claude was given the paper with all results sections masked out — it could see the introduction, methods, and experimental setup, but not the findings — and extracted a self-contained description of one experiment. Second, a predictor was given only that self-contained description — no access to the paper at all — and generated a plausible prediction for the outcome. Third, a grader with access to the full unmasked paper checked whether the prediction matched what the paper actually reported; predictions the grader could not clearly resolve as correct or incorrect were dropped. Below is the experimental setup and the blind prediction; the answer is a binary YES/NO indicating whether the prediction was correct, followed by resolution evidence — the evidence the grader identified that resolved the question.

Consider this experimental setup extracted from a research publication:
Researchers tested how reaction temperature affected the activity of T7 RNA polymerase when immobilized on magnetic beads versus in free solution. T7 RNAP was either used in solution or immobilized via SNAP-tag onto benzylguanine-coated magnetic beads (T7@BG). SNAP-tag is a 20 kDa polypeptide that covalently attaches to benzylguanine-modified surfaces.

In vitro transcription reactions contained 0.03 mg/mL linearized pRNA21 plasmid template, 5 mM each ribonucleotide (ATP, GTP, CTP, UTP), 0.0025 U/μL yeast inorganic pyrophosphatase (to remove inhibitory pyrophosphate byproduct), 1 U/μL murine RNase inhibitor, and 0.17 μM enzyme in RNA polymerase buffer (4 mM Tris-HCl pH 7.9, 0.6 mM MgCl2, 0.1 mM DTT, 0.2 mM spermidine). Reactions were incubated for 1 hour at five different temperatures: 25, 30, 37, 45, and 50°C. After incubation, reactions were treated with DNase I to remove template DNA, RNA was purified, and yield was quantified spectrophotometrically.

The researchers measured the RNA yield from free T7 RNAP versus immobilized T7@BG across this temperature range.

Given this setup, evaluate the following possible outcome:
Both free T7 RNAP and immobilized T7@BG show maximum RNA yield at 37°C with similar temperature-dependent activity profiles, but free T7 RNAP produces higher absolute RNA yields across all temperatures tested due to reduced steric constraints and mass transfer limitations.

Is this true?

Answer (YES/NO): NO